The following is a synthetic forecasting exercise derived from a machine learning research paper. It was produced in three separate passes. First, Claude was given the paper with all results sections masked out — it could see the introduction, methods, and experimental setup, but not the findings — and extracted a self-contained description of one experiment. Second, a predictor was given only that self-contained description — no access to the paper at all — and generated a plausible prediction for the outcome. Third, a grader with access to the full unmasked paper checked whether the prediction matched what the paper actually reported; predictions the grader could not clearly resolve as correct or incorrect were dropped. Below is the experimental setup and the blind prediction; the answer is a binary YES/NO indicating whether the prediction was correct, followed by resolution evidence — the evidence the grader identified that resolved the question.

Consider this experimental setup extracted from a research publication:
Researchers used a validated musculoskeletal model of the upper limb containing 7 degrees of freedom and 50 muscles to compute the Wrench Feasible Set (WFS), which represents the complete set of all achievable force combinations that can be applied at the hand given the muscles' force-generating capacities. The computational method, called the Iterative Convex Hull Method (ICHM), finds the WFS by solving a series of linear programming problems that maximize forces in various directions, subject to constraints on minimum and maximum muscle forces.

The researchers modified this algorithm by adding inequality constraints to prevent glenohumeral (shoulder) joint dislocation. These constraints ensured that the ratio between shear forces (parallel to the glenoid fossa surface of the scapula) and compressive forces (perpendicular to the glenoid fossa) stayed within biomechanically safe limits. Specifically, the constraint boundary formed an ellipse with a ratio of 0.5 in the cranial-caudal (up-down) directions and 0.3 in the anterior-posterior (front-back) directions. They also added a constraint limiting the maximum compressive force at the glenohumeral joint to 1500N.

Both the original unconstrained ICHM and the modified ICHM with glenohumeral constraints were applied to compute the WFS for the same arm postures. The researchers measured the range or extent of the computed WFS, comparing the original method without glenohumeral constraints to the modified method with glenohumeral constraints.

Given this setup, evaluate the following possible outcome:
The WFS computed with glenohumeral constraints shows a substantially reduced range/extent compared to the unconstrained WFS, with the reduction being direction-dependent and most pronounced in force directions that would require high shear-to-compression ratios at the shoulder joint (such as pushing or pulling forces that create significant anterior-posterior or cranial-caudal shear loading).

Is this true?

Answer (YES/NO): NO